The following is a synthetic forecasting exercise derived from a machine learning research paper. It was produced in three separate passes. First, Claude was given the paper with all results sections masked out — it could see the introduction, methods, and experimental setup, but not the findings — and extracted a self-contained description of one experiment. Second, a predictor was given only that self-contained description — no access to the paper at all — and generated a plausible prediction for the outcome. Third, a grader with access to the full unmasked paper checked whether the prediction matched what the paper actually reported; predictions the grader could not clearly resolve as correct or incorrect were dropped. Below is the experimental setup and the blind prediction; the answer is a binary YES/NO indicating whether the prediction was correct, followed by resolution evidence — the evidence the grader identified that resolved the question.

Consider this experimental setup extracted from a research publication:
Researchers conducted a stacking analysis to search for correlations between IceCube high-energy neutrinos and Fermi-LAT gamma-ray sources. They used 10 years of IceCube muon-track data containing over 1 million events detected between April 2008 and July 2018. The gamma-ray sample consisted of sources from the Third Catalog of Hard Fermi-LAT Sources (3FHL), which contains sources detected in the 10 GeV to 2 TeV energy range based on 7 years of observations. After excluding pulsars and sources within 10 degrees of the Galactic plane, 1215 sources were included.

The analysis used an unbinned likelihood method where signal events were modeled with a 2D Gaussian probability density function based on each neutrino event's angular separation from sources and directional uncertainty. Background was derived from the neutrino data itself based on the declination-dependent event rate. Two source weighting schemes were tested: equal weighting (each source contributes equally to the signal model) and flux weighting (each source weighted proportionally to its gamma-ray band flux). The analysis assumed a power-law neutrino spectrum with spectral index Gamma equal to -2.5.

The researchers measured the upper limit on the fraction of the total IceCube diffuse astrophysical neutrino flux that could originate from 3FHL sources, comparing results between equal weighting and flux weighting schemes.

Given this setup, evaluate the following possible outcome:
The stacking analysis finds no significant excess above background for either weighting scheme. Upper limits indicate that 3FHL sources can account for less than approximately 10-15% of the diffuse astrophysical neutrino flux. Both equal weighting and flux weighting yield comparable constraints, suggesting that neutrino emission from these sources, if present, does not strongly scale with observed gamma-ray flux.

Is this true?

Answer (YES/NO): NO